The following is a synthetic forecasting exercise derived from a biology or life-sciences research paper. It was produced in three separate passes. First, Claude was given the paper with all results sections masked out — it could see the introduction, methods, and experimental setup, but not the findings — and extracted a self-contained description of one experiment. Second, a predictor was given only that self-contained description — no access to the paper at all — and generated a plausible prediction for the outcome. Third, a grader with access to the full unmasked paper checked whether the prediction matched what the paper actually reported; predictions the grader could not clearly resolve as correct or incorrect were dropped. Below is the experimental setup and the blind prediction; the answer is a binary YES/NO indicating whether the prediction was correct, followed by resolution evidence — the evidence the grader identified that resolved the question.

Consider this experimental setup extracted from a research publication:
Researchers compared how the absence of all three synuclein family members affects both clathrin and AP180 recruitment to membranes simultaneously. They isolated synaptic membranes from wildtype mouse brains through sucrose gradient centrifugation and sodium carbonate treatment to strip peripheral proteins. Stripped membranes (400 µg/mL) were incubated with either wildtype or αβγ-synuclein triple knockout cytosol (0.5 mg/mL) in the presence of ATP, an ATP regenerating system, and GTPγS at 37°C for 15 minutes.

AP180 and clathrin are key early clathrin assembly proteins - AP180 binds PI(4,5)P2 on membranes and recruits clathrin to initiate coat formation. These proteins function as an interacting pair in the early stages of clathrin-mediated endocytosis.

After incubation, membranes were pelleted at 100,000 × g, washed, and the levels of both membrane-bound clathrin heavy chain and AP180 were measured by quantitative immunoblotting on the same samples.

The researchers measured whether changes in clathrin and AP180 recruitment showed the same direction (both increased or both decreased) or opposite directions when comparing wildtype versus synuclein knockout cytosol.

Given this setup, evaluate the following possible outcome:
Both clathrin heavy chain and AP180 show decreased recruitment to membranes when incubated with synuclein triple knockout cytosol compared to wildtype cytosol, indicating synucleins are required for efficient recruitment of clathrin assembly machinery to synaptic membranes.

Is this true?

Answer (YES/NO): NO